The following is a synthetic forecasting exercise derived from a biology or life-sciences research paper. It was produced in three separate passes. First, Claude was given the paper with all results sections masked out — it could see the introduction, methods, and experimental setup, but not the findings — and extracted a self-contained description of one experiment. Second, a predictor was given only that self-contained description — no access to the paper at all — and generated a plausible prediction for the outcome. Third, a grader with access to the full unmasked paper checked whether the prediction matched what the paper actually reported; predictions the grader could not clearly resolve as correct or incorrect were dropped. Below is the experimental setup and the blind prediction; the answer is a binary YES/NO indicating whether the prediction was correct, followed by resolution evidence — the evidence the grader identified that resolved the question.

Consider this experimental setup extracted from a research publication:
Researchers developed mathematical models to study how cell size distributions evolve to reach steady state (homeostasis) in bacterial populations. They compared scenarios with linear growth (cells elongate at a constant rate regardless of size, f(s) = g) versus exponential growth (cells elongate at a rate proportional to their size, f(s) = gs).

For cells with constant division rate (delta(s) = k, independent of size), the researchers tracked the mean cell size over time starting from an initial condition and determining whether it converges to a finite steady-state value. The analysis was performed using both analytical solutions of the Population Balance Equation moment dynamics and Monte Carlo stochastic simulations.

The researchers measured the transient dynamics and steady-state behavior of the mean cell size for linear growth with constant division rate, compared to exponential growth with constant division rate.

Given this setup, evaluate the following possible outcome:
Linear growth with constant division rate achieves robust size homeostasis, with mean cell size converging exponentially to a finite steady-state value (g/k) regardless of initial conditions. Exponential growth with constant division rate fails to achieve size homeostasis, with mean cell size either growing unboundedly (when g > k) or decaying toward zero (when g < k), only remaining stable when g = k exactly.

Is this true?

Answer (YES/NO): YES